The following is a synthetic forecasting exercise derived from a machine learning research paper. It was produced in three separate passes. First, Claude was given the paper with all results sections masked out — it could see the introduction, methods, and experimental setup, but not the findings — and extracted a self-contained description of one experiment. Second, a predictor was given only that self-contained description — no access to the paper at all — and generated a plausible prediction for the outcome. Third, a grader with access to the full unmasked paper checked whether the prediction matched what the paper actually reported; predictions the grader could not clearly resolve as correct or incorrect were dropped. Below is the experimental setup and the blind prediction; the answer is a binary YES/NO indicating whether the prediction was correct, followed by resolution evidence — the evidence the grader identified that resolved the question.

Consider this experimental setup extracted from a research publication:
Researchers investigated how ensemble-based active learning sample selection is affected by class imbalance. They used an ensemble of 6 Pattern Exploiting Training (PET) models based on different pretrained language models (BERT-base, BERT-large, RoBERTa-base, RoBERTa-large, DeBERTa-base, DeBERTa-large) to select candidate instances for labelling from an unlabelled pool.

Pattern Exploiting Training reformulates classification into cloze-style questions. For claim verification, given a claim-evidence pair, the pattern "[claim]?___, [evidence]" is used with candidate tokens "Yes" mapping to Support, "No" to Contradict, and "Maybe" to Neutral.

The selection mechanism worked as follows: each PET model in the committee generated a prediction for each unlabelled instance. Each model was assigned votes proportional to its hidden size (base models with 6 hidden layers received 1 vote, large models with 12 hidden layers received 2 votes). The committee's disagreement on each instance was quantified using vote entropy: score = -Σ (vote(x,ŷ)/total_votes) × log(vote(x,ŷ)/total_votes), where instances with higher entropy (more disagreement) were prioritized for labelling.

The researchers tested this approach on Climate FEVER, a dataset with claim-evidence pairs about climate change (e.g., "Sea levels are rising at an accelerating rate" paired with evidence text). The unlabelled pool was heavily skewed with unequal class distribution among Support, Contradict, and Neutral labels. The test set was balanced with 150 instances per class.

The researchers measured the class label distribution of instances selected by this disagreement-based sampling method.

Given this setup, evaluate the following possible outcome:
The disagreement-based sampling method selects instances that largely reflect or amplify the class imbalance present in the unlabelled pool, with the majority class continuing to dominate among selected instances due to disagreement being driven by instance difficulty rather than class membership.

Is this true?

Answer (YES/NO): NO